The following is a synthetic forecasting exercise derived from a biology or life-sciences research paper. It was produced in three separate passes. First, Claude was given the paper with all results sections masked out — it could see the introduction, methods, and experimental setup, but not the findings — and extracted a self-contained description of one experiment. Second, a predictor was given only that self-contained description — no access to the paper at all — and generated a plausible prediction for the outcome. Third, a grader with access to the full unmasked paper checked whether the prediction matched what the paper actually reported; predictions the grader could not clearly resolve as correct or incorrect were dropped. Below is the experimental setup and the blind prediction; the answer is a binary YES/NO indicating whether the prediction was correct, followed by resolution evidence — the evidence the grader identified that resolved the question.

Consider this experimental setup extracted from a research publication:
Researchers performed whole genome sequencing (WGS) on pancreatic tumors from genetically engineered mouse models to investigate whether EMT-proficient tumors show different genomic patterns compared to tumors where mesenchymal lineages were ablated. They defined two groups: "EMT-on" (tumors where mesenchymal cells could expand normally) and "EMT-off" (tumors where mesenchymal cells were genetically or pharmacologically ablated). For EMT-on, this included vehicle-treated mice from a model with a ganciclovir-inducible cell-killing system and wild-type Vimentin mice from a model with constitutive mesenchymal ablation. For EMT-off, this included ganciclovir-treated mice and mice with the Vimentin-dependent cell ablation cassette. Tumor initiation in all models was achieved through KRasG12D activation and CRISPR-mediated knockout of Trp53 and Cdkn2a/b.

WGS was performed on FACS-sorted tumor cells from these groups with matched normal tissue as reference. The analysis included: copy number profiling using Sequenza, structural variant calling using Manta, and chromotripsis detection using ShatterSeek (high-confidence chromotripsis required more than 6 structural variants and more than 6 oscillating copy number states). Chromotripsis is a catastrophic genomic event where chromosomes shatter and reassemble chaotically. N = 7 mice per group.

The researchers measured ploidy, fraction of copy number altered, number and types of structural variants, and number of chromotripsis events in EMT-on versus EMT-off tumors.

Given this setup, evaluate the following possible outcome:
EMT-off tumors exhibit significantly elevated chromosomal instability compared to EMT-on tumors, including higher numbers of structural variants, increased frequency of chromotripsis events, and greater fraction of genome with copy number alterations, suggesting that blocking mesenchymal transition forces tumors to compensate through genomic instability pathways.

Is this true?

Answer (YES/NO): NO